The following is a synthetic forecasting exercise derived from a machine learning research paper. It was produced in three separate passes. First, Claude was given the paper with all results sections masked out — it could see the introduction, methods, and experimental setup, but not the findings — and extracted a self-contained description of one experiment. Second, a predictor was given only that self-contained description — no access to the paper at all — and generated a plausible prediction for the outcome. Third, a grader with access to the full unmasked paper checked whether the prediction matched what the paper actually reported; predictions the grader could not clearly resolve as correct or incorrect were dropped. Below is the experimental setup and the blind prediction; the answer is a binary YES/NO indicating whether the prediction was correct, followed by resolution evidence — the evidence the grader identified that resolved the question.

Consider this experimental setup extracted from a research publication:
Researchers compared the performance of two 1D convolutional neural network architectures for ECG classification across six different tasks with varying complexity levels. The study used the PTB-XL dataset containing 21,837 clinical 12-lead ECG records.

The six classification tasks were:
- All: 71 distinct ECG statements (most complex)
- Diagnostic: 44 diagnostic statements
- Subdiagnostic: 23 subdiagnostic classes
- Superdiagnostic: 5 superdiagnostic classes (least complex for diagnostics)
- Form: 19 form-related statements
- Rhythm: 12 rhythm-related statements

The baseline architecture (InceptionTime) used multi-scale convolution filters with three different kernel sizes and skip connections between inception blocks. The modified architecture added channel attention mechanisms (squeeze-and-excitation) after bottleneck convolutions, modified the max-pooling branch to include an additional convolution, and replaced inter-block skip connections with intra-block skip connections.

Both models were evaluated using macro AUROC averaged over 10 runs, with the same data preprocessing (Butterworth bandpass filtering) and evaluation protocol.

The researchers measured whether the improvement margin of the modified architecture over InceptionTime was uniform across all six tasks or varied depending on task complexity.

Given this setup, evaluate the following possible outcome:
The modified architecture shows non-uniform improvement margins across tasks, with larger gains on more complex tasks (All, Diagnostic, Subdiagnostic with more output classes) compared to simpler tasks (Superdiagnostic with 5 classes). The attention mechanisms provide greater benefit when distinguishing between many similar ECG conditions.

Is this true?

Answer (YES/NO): NO